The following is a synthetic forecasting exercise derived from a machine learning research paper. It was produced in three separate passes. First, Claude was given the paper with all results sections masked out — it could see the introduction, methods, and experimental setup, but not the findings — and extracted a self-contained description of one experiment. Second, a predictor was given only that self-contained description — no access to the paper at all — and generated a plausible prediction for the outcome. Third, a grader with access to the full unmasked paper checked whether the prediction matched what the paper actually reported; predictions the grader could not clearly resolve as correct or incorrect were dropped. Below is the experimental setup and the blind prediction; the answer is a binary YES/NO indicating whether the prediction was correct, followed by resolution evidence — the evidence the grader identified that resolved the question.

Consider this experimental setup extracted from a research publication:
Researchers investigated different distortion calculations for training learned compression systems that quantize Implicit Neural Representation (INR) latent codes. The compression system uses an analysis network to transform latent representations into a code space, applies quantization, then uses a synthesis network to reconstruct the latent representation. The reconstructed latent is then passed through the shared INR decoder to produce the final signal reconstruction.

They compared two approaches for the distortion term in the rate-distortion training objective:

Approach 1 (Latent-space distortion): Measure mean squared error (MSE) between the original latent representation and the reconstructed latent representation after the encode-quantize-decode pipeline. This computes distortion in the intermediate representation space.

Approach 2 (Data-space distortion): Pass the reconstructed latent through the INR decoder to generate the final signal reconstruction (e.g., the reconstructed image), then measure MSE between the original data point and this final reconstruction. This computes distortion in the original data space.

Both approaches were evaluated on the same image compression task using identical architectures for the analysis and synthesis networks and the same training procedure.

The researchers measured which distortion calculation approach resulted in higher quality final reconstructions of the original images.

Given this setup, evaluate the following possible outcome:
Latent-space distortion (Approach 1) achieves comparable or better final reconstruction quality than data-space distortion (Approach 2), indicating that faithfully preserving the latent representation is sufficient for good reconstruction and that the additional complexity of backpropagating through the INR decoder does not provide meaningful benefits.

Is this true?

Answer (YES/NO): NO